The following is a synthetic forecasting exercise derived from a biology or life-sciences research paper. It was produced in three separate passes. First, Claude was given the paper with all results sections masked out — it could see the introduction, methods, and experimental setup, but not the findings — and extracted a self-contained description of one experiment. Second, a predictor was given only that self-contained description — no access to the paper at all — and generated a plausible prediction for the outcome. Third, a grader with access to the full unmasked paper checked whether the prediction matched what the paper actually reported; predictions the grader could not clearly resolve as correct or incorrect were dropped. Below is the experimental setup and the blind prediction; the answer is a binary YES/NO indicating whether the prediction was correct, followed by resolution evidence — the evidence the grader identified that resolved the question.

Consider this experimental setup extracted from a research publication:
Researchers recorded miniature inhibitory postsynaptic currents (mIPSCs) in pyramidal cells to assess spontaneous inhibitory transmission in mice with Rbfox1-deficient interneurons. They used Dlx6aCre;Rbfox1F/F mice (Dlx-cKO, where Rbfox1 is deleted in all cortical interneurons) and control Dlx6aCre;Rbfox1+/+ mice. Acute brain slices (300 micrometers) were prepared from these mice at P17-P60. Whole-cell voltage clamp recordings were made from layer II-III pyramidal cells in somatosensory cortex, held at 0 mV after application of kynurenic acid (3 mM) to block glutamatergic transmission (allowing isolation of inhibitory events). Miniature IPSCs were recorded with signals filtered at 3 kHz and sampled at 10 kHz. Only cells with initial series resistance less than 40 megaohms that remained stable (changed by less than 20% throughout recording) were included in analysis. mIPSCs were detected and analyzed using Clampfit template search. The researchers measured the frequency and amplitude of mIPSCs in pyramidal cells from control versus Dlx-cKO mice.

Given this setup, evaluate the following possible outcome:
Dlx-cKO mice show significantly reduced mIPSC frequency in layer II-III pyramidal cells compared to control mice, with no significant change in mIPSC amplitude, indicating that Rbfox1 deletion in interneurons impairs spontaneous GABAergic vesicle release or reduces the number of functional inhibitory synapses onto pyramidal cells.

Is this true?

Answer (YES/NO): NO